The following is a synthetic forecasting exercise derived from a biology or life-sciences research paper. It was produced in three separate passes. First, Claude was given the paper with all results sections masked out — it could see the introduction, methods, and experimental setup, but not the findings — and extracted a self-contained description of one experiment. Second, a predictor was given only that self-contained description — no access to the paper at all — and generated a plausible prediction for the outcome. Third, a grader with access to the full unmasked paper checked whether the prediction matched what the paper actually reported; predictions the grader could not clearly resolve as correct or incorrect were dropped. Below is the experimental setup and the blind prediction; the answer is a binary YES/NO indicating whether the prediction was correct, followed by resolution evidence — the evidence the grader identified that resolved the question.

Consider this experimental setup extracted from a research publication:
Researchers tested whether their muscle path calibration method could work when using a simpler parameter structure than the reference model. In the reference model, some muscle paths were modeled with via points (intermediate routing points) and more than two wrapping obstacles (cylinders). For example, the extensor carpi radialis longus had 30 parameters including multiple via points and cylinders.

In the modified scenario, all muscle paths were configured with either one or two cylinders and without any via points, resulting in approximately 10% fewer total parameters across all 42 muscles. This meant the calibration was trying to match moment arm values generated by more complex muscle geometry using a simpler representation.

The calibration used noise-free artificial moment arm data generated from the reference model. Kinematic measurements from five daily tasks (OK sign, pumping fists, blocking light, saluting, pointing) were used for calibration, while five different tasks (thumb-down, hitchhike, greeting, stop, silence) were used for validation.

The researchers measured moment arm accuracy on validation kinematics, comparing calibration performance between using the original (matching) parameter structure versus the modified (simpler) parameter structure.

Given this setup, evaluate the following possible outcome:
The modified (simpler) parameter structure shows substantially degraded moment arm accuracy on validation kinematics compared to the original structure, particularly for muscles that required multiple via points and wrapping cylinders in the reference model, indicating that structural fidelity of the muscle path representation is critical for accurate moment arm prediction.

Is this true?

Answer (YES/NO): NO